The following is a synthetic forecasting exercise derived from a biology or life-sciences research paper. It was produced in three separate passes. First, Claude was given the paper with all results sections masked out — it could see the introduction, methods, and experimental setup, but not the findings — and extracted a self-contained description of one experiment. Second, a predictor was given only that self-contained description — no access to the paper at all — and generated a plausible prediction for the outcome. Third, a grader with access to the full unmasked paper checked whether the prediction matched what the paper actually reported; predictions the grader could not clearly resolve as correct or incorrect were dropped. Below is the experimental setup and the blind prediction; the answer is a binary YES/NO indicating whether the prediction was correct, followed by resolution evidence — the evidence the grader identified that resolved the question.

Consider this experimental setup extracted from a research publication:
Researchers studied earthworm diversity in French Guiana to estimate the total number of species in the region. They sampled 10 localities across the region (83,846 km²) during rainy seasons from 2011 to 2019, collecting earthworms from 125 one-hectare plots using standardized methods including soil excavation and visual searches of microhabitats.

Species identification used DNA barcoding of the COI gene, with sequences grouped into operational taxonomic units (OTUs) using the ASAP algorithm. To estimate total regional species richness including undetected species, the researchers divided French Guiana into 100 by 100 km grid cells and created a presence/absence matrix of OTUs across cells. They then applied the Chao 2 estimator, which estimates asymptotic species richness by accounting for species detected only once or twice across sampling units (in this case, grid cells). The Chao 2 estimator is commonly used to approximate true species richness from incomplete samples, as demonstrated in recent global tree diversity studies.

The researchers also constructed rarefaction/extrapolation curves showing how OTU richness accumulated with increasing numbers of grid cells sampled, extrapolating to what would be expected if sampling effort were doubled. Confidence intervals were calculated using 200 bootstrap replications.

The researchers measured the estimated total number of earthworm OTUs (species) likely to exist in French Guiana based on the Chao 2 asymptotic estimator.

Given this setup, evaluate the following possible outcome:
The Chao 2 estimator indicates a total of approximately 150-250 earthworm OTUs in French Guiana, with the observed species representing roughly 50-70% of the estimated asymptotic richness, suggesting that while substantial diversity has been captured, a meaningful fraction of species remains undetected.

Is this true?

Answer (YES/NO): NO